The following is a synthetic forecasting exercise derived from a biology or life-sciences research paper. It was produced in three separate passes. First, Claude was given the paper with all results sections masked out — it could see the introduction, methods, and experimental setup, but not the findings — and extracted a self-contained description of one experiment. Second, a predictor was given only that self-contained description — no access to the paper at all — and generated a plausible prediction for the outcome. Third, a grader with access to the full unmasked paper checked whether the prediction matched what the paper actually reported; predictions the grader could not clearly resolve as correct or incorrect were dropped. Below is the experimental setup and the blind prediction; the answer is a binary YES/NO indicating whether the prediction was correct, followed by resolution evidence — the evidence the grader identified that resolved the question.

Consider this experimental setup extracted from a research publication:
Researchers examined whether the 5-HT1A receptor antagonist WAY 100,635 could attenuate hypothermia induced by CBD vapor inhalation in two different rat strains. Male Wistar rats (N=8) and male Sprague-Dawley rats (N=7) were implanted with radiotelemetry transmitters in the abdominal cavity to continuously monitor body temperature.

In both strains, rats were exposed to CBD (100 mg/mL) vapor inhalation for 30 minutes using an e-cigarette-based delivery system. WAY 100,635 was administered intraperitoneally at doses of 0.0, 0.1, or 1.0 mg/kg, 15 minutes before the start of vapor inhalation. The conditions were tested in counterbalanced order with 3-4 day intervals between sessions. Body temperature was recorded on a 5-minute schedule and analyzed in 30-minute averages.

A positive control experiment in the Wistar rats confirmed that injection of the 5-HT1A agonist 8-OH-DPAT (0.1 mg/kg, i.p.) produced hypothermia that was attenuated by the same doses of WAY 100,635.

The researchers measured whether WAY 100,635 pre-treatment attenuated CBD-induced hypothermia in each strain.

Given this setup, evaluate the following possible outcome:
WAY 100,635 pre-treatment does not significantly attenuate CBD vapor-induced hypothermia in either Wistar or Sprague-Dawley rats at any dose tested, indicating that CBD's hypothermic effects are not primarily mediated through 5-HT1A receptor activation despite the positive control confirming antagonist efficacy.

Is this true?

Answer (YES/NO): NO